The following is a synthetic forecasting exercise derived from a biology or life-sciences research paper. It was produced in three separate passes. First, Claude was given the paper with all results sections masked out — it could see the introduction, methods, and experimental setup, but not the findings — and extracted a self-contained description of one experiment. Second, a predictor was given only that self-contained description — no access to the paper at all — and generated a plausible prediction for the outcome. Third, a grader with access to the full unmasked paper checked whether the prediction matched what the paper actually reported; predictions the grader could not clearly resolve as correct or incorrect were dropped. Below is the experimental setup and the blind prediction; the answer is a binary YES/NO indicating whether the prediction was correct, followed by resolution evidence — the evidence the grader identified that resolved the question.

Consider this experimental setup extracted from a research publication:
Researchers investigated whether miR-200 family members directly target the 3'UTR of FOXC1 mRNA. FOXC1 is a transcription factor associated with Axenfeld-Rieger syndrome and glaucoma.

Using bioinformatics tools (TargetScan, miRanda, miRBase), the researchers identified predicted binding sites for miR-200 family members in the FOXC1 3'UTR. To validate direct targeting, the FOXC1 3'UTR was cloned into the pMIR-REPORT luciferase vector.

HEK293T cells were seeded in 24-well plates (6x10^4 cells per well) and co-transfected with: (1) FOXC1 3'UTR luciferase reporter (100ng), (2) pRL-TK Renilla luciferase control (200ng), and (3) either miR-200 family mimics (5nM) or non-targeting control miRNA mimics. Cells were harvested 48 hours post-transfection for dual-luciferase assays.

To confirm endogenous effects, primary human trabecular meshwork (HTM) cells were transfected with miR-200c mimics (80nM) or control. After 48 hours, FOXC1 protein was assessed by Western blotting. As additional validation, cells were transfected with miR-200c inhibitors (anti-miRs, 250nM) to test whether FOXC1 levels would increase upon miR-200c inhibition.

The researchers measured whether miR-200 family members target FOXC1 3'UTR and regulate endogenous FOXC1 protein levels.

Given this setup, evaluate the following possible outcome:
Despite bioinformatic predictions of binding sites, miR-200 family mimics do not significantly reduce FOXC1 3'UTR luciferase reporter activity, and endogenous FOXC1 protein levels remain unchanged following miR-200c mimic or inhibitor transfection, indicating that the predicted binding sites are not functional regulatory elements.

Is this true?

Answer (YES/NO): NO